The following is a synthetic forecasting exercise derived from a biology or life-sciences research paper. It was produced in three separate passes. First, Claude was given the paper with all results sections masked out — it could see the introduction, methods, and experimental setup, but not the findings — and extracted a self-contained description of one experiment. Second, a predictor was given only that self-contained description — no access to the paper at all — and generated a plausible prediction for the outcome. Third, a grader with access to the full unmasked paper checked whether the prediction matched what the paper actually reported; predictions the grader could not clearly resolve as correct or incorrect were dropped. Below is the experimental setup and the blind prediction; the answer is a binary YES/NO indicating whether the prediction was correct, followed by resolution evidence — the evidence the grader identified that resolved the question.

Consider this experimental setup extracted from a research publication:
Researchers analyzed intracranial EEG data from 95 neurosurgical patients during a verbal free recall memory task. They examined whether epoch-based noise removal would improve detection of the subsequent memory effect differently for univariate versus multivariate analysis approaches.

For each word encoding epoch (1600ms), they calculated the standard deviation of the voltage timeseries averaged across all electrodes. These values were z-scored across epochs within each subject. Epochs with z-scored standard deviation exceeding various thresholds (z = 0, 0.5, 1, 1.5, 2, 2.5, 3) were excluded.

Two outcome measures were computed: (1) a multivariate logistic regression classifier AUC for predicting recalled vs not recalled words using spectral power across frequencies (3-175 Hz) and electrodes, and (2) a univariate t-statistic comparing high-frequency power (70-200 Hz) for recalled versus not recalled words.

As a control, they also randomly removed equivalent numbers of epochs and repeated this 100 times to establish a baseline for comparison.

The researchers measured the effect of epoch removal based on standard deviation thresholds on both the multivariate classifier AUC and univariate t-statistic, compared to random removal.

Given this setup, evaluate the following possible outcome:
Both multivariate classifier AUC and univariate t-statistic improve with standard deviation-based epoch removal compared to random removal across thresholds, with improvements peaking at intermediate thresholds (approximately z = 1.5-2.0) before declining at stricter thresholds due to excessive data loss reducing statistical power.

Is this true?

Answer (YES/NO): NO